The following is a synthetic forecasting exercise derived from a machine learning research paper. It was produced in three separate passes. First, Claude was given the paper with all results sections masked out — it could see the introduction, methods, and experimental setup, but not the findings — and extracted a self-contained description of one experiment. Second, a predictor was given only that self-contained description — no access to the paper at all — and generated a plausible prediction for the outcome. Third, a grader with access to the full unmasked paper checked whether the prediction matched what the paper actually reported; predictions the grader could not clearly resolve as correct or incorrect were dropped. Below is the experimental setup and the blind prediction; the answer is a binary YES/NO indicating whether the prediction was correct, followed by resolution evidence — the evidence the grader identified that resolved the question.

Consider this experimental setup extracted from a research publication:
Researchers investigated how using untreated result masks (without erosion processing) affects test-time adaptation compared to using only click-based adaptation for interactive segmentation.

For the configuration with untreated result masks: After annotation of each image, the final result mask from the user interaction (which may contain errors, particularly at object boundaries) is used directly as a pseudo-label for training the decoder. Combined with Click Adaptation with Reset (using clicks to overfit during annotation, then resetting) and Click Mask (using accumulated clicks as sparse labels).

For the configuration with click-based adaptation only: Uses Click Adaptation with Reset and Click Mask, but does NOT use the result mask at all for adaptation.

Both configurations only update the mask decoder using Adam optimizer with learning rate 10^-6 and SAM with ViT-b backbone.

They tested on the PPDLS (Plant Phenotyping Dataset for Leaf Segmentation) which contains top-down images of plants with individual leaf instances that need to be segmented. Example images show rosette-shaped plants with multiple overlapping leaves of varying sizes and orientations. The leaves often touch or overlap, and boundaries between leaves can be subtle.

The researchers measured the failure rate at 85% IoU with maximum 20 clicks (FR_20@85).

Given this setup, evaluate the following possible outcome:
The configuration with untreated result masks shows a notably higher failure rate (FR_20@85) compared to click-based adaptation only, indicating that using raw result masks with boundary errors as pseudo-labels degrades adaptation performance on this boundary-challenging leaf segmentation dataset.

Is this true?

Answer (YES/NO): YES